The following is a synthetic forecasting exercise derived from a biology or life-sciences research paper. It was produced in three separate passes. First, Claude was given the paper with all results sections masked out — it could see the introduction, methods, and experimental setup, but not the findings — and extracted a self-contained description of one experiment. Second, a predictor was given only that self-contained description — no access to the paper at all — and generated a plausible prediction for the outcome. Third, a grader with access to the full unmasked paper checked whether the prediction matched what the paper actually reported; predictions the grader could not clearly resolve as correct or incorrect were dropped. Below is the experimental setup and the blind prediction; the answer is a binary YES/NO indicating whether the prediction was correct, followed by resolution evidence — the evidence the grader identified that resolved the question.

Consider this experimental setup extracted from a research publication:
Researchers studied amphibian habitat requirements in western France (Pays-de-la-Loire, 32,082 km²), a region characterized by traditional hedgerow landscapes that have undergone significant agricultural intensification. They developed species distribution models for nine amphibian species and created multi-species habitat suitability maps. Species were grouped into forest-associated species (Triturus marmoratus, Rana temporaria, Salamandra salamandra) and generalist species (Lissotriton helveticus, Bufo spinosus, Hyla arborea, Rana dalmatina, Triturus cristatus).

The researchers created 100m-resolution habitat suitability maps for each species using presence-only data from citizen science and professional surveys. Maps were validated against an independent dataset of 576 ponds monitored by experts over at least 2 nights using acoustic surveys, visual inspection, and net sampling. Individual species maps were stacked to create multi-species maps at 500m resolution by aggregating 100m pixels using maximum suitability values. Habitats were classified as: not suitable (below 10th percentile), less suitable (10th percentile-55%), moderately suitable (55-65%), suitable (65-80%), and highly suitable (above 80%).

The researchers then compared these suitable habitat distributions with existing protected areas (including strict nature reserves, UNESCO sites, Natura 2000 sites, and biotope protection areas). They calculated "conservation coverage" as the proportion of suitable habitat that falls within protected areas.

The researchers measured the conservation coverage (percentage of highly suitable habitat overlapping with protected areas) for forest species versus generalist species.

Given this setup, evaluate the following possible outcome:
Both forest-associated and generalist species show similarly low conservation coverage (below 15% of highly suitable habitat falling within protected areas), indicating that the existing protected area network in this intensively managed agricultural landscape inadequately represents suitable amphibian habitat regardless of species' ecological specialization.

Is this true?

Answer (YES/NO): NO